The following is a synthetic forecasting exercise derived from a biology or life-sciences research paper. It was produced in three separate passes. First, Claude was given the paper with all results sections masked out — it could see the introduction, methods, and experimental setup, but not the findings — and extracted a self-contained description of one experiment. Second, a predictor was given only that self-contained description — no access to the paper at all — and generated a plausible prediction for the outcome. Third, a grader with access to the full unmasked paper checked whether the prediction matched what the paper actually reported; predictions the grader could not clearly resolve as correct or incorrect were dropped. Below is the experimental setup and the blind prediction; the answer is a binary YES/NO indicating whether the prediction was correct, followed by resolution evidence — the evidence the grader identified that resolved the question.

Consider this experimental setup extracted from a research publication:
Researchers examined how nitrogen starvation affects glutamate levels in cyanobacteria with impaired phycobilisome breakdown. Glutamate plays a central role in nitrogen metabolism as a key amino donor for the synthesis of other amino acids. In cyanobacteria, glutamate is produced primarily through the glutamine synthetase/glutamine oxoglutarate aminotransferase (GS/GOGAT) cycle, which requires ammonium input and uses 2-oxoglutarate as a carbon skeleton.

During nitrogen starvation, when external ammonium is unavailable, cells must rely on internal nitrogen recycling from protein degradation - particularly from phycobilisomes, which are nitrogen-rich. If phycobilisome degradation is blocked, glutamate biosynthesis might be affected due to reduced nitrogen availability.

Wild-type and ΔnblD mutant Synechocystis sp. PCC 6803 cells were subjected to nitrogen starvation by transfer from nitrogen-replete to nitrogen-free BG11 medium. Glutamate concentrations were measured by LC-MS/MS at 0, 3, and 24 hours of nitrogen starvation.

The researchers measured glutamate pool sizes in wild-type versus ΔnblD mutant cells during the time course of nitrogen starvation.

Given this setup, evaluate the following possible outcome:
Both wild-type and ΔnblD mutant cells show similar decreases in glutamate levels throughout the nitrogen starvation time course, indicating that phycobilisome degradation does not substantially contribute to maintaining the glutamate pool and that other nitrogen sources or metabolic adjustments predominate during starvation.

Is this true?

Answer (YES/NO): NO